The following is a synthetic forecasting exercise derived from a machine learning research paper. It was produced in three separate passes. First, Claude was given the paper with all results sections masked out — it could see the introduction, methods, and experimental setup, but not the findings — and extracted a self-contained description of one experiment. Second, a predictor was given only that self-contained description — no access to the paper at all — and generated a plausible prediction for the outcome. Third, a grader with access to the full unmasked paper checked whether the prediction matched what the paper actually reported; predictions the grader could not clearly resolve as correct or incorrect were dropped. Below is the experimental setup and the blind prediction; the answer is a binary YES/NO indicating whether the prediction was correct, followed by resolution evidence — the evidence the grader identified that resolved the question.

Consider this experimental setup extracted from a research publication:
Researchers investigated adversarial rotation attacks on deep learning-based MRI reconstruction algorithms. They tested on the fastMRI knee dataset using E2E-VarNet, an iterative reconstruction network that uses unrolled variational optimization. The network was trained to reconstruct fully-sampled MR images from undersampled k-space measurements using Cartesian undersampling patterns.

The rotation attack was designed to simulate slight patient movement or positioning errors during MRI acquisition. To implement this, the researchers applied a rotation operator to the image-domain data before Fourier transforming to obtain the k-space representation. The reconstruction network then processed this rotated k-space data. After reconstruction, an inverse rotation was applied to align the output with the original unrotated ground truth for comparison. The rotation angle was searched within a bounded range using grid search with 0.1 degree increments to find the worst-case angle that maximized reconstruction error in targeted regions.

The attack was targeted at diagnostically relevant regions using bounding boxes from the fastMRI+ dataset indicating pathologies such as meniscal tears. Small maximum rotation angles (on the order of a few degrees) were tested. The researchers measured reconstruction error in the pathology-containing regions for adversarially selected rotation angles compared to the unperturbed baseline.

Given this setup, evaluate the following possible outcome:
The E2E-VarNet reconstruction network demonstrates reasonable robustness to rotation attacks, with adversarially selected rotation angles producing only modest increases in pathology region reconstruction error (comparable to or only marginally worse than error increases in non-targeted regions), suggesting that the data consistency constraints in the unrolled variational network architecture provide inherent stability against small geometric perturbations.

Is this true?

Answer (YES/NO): NO